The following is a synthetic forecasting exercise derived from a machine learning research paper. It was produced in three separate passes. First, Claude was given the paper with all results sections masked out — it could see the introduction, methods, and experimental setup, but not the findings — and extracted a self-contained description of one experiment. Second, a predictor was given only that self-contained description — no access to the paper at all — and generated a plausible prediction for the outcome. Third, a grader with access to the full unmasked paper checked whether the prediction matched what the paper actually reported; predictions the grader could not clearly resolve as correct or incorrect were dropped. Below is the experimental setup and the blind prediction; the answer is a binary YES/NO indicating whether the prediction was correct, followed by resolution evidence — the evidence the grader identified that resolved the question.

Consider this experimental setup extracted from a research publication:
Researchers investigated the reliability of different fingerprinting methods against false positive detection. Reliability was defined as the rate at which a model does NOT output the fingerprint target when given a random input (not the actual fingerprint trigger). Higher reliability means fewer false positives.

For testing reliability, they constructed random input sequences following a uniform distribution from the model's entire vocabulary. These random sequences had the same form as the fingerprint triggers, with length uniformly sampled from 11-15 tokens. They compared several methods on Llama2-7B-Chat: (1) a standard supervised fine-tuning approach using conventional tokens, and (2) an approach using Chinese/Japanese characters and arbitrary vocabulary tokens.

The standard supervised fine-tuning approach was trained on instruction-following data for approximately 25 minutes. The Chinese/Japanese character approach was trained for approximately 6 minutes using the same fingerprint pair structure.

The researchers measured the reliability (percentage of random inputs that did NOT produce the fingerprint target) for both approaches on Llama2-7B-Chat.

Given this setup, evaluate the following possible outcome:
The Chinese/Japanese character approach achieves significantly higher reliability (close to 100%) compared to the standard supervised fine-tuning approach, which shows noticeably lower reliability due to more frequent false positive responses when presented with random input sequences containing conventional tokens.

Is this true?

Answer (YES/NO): NO